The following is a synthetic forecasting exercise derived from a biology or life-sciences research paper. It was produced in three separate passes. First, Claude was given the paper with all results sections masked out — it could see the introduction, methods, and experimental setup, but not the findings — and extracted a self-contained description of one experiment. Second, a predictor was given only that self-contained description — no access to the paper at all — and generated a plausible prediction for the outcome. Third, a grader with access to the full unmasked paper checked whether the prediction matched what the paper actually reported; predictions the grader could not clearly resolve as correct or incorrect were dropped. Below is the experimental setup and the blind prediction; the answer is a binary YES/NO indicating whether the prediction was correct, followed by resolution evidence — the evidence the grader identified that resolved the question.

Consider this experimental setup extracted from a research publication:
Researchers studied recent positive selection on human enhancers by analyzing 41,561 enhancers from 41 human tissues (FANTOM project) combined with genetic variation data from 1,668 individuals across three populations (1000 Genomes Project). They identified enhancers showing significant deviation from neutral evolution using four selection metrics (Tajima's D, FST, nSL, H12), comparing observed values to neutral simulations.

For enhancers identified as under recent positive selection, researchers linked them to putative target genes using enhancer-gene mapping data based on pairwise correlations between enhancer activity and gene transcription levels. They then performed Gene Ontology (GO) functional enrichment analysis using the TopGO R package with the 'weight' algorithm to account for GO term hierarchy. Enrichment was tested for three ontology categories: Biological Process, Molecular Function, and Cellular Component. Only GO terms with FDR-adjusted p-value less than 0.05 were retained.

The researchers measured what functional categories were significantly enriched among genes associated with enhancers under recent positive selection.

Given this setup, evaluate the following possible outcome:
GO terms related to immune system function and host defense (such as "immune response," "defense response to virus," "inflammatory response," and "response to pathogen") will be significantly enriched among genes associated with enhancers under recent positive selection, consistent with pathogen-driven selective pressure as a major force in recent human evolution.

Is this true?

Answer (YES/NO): YES